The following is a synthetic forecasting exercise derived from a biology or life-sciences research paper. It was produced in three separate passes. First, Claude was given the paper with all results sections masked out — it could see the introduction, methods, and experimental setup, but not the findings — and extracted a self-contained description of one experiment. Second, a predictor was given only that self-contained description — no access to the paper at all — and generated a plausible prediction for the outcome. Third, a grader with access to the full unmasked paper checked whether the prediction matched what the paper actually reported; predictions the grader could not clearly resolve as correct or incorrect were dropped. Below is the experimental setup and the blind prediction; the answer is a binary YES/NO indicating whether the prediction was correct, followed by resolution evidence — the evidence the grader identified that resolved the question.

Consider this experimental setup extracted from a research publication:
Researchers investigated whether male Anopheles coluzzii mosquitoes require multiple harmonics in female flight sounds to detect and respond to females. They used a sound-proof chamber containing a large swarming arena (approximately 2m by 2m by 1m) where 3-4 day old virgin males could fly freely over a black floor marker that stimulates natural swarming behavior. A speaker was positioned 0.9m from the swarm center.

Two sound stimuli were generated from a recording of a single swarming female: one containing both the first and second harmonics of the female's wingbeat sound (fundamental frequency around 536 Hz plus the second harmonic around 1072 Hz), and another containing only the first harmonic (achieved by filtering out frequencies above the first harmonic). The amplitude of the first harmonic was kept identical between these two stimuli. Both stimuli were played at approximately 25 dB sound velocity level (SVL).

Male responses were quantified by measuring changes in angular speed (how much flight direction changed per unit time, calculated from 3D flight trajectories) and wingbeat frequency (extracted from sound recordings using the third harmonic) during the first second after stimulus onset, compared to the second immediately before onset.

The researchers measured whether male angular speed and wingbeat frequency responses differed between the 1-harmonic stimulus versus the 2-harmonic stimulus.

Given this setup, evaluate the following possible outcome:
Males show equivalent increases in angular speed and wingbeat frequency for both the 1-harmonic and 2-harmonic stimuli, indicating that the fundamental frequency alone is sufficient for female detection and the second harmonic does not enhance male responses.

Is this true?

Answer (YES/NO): YES